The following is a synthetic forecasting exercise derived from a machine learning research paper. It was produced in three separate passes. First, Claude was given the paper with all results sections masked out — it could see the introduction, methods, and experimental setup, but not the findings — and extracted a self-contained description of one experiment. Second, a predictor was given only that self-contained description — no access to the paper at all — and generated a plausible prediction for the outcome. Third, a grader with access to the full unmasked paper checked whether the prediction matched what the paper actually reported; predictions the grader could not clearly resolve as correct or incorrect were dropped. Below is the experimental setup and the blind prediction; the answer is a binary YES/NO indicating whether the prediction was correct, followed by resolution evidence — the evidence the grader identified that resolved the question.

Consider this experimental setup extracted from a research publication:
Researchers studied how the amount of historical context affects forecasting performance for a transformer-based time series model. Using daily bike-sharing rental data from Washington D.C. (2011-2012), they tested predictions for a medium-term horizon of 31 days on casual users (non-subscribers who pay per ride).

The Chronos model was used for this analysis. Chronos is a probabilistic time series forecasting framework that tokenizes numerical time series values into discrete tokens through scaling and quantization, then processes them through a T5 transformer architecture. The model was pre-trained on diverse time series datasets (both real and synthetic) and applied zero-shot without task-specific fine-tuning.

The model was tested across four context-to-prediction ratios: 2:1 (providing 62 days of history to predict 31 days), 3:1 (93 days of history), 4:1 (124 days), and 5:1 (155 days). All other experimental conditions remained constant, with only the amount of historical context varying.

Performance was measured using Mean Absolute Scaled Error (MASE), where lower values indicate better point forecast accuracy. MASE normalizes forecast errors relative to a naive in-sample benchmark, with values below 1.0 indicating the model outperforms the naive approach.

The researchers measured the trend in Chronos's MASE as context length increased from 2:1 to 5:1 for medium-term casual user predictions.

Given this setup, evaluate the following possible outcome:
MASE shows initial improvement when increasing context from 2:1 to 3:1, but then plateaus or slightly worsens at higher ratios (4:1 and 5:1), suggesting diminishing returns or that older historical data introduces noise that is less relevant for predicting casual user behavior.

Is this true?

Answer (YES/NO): NO